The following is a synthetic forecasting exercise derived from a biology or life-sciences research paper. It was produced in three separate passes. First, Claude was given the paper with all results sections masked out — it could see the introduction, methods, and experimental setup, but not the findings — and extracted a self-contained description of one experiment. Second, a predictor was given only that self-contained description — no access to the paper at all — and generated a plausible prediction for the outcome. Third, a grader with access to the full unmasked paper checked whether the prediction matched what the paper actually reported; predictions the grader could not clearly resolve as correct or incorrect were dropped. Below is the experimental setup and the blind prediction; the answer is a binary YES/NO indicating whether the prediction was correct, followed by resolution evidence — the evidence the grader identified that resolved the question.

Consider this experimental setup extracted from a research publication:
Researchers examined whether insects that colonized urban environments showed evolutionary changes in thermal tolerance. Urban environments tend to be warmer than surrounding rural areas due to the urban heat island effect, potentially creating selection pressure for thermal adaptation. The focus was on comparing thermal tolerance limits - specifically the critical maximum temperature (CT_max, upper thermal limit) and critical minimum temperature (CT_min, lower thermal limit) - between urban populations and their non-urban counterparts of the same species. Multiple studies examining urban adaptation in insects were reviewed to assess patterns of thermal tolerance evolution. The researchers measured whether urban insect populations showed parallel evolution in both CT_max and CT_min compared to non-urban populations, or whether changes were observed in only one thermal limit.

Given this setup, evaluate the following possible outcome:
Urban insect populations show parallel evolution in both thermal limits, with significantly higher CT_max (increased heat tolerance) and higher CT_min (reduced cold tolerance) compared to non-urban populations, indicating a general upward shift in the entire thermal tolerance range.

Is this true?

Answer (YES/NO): YES